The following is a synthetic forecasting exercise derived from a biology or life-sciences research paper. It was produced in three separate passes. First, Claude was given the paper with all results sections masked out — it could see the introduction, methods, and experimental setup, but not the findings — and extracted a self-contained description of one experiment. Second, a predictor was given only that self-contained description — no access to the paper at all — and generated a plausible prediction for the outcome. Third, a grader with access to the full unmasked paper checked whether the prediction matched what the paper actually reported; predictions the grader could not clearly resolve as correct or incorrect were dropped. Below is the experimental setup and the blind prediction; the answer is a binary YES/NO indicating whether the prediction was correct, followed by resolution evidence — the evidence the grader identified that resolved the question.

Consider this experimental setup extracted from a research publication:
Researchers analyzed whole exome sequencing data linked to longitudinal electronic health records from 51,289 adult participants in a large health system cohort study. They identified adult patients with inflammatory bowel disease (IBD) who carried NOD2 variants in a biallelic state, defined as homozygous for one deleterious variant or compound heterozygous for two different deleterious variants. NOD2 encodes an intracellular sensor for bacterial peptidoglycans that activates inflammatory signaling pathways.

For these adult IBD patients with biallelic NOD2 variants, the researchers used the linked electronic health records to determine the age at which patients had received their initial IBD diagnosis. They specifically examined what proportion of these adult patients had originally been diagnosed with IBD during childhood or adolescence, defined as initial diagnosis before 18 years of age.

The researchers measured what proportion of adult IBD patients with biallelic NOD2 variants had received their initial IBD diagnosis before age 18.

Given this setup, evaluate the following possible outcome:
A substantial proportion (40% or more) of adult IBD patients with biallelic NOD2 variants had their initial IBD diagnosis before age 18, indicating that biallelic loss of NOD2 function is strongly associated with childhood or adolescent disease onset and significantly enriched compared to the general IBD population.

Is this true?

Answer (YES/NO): NO